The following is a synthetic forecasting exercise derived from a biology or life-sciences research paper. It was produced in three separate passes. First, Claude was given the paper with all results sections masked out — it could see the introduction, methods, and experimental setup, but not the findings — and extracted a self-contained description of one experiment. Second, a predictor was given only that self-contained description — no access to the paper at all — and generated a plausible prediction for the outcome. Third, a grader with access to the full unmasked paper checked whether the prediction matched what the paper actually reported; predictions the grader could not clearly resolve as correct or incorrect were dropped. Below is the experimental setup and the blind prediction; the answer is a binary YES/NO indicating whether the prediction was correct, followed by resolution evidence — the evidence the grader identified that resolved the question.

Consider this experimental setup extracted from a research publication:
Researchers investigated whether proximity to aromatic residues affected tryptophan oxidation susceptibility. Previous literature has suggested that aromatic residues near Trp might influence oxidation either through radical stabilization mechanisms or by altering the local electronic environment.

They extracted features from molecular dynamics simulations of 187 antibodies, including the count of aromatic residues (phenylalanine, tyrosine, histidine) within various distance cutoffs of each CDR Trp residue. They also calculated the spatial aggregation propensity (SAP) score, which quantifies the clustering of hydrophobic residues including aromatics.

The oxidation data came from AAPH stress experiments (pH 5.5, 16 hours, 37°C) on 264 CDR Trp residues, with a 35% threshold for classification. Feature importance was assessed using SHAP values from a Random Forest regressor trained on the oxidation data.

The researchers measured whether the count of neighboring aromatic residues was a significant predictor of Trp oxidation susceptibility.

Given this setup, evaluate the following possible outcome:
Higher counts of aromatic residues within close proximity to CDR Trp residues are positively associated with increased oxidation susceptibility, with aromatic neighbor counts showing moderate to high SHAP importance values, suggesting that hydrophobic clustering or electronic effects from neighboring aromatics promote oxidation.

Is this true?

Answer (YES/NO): YES